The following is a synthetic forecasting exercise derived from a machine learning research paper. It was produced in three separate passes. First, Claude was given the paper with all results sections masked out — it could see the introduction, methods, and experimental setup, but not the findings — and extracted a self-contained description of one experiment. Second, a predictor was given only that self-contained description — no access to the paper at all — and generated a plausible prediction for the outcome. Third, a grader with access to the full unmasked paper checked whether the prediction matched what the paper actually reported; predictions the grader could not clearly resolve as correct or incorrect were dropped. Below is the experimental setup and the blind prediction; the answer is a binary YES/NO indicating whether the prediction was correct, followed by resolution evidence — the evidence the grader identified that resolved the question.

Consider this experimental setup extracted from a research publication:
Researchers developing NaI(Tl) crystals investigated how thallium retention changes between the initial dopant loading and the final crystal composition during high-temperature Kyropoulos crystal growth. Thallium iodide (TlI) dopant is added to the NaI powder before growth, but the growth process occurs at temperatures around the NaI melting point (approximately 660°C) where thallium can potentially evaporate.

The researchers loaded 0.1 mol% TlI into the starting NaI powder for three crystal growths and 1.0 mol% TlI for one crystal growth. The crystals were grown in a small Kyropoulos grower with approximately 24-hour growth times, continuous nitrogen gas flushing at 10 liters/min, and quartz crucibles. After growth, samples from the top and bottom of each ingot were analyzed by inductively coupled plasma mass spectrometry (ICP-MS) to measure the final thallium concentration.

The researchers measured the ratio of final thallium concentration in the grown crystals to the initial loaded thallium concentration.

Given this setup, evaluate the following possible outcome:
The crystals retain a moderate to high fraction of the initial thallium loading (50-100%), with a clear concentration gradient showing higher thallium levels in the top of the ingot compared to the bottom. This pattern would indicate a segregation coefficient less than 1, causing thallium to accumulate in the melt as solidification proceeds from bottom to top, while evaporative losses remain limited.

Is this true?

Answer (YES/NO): NO